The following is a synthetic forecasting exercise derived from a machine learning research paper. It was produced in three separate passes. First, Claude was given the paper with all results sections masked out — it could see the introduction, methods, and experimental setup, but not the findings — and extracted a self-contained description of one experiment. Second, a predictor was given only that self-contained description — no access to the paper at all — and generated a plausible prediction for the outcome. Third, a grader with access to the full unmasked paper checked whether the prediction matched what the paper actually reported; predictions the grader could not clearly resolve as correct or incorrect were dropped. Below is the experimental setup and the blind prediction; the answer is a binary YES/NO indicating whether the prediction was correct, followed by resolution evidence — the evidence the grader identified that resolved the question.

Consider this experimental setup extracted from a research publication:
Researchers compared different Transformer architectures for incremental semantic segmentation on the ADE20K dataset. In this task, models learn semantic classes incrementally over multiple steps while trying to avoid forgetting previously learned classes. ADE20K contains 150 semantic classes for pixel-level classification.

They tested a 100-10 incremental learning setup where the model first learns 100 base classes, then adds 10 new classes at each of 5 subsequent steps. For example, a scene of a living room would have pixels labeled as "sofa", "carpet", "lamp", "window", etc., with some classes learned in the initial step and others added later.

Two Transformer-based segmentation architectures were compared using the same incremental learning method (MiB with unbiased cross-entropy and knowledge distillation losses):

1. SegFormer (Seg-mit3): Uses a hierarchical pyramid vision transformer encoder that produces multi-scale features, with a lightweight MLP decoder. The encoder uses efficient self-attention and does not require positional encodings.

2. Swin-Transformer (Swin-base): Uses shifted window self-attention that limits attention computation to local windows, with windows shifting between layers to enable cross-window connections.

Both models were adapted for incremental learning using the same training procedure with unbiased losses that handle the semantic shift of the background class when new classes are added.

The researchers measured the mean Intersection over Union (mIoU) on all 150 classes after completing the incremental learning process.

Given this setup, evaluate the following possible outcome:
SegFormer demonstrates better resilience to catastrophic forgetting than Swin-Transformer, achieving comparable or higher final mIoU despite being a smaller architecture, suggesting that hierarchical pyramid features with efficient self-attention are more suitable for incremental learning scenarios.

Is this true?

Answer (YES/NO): NO